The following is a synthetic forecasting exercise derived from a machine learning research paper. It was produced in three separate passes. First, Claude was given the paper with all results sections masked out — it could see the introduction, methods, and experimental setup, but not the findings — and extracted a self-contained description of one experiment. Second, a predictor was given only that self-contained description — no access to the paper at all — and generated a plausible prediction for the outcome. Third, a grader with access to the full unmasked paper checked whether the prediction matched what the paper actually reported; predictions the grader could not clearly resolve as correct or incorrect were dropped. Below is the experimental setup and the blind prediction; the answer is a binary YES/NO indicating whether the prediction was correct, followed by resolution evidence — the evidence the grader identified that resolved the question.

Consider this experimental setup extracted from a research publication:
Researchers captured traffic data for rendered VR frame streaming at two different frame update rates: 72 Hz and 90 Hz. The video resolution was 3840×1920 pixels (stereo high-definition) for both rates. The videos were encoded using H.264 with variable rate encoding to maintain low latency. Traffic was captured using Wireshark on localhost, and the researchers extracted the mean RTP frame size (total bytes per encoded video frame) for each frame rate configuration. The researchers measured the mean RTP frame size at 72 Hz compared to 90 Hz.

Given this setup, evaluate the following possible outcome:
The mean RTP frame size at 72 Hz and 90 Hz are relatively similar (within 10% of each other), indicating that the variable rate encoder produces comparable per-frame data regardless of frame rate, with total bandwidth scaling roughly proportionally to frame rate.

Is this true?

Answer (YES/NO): NO